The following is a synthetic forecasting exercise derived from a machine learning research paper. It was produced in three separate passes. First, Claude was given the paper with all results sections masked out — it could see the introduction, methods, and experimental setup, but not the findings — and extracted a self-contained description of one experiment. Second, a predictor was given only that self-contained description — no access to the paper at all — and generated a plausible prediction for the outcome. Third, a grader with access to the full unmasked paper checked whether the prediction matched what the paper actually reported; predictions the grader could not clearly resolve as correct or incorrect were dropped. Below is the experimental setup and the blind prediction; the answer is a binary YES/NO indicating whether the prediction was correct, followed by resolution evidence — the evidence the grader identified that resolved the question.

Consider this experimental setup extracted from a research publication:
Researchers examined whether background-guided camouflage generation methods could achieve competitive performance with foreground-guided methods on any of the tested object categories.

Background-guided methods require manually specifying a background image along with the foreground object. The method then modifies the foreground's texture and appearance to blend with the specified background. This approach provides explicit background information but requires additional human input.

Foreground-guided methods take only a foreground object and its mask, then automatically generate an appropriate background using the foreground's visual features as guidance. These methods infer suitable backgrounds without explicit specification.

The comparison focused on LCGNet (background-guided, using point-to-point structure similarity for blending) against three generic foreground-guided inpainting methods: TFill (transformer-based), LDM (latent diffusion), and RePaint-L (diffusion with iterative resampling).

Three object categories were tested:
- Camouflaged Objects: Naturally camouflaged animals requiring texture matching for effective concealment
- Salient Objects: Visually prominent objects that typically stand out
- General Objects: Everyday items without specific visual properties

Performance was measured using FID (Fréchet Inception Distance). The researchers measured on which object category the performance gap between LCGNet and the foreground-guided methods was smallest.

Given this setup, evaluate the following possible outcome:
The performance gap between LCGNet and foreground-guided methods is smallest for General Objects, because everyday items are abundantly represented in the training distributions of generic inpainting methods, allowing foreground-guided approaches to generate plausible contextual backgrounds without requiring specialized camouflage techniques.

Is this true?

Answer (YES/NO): YES